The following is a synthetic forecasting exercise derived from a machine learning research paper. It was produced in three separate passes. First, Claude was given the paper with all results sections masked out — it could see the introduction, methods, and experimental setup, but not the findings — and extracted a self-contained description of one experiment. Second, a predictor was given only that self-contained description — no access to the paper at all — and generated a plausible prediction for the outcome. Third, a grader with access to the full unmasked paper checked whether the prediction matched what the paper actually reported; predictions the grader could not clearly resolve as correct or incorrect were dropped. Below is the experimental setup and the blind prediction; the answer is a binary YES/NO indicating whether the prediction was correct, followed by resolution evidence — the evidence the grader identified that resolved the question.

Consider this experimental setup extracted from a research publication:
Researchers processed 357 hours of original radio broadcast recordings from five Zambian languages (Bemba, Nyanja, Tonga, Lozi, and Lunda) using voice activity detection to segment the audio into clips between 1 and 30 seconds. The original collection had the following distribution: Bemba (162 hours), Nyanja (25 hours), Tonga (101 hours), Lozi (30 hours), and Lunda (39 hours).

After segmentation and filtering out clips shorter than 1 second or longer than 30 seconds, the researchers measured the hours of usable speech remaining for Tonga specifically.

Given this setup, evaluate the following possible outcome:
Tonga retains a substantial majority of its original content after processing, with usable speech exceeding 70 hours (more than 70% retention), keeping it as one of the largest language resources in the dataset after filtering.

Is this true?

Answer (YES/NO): NO